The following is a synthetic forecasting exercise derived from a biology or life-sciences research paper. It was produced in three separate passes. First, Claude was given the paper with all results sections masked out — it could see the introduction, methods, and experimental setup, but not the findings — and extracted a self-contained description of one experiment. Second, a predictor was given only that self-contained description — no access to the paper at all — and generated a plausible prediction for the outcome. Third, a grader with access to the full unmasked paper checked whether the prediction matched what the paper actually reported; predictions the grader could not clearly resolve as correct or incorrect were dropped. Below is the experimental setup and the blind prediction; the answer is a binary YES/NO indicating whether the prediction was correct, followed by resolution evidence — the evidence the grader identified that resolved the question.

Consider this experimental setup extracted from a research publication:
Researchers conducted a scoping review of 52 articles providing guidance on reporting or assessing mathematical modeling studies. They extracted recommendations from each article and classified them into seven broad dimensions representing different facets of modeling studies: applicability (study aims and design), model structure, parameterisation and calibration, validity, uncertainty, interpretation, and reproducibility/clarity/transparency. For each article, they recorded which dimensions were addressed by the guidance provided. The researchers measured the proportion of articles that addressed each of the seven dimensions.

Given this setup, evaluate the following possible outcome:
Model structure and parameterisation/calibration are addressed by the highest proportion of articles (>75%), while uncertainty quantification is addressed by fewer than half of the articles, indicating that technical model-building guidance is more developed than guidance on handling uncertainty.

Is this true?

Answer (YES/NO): NO